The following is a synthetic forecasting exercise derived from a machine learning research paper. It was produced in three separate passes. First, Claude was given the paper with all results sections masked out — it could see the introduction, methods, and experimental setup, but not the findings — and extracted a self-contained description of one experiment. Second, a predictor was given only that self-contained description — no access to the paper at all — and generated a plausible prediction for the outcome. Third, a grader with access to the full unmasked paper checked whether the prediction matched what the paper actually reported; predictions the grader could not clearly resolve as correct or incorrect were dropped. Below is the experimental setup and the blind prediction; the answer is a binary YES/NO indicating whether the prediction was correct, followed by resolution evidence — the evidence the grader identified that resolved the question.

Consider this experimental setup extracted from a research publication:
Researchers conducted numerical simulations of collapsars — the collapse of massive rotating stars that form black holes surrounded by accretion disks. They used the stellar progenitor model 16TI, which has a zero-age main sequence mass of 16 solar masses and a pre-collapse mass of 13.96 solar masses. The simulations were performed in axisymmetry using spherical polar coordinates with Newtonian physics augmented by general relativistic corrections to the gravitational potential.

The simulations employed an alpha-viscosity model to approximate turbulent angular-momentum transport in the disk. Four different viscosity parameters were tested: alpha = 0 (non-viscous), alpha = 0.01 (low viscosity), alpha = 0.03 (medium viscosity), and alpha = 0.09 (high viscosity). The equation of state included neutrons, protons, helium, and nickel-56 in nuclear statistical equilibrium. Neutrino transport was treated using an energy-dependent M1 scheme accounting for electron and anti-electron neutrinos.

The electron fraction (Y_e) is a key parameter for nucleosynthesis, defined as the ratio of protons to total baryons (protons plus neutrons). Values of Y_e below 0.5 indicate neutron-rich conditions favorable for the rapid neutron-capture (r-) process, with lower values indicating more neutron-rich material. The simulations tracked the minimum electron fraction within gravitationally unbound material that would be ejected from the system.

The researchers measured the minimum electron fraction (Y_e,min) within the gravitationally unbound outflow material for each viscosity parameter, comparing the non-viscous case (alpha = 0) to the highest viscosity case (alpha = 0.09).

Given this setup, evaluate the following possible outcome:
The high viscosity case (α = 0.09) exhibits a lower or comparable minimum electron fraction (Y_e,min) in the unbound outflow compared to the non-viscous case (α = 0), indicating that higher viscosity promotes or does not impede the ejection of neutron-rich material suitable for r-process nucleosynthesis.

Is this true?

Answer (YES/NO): NO